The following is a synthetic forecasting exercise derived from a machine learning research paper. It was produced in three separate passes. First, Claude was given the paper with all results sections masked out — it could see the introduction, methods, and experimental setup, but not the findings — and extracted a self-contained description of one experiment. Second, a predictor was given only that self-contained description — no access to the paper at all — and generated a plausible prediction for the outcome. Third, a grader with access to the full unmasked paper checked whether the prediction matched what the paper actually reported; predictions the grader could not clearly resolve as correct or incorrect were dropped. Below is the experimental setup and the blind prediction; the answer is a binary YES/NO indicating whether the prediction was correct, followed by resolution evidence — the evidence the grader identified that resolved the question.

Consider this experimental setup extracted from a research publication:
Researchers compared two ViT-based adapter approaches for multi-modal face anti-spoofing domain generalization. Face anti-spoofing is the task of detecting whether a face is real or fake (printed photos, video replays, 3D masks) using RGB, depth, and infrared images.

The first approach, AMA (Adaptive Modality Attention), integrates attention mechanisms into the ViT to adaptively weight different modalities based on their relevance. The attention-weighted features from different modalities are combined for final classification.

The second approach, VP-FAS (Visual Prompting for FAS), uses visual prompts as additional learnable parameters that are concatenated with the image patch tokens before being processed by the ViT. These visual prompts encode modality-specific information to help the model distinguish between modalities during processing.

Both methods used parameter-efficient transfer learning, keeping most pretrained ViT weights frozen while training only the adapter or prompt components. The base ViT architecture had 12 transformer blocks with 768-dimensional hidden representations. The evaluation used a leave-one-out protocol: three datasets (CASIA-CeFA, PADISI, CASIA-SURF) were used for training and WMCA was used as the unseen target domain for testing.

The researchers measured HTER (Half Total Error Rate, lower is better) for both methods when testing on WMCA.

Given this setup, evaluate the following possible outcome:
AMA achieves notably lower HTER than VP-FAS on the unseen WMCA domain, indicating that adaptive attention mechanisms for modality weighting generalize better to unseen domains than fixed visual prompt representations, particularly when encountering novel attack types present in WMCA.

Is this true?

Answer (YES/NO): NO